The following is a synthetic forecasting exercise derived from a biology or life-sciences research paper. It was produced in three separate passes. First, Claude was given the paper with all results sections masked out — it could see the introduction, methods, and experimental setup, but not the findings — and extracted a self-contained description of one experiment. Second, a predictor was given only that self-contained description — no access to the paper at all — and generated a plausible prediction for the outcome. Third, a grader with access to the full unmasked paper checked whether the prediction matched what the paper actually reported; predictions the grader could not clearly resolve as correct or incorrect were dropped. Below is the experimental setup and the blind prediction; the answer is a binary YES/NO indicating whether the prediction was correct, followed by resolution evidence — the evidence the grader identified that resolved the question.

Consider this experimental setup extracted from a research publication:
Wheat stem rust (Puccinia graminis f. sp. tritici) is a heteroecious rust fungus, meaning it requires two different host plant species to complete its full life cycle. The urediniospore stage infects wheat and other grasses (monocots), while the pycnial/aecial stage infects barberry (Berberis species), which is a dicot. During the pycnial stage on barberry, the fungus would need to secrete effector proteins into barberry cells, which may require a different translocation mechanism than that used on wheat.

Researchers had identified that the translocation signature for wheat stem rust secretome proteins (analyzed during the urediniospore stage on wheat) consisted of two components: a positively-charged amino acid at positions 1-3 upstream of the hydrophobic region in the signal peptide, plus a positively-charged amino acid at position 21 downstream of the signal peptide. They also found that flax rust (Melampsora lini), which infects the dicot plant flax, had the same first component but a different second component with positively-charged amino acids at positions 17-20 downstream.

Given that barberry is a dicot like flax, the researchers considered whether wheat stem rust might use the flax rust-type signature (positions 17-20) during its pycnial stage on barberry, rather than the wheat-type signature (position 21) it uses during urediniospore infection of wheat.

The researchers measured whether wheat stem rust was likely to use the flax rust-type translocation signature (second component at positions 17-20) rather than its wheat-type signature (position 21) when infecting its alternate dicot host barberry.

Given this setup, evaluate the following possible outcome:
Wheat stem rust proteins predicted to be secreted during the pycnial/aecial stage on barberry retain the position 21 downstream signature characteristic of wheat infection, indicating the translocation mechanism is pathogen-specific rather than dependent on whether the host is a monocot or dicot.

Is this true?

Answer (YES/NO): NO